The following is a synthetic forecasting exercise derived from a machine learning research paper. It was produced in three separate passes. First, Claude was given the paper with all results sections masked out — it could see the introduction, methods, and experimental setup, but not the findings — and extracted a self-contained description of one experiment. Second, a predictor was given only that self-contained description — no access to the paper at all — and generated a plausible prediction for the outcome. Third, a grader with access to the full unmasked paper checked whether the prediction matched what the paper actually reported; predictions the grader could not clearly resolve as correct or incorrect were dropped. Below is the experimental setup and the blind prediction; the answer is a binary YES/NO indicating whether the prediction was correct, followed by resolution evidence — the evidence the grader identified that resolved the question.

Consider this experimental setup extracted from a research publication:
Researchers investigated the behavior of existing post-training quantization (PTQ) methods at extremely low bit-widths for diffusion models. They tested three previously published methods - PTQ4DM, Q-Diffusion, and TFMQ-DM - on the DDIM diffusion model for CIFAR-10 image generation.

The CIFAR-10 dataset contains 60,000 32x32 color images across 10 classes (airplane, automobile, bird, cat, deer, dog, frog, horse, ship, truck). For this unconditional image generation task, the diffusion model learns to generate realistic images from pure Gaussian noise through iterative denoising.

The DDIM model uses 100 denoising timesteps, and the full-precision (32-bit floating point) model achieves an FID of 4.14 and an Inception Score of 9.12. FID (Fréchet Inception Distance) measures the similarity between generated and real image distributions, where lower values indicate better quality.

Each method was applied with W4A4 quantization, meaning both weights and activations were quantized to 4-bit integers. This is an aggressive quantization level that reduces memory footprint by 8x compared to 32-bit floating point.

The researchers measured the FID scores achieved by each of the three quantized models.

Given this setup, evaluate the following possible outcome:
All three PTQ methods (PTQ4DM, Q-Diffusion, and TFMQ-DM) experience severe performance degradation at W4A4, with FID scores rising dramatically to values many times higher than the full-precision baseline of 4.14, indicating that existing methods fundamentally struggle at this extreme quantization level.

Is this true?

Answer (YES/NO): YES